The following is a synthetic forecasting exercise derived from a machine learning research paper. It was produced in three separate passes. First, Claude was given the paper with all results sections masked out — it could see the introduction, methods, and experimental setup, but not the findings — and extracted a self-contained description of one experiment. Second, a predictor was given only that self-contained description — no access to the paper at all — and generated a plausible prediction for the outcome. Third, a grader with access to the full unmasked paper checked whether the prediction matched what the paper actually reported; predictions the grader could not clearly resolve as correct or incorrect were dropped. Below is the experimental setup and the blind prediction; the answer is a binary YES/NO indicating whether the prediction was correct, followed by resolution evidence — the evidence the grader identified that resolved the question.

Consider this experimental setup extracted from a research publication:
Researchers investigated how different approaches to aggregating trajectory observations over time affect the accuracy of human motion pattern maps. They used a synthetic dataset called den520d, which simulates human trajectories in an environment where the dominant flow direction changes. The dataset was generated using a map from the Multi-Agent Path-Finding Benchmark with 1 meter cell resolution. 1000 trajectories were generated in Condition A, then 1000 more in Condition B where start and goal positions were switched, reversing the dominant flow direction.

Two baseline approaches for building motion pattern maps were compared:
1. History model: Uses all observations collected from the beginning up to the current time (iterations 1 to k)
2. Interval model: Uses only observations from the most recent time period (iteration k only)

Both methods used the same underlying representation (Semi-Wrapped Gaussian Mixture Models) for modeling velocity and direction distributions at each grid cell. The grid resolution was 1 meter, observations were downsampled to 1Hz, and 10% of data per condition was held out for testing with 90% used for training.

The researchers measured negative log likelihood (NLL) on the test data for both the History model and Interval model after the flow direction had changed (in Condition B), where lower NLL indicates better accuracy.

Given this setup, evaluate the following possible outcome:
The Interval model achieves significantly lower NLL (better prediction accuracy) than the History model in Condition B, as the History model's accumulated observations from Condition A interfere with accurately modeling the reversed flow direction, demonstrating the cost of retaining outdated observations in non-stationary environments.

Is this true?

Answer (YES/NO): NO